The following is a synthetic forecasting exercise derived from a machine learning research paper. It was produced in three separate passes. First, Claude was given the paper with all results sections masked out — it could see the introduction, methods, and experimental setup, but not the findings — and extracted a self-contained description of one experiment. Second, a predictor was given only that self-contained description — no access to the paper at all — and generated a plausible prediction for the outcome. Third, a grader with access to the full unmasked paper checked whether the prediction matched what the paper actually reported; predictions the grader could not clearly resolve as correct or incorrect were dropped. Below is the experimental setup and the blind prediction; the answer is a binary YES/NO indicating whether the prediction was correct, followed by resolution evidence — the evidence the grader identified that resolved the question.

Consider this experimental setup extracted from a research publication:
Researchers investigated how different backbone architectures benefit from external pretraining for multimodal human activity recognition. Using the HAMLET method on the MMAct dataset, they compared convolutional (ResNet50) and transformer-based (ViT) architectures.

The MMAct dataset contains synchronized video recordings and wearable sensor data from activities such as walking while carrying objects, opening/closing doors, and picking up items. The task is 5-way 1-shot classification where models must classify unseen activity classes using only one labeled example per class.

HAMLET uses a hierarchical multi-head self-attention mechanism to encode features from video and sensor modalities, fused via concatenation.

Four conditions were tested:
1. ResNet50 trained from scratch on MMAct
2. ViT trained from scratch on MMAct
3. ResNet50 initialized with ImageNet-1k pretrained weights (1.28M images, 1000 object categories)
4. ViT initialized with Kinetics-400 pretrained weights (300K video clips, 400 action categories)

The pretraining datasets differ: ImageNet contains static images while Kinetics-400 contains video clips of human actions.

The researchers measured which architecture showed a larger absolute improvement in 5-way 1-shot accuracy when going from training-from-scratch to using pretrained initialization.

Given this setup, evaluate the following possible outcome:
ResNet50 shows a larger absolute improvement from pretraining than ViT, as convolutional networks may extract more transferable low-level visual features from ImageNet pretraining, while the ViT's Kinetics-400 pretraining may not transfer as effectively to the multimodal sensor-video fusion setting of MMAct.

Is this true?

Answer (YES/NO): NO